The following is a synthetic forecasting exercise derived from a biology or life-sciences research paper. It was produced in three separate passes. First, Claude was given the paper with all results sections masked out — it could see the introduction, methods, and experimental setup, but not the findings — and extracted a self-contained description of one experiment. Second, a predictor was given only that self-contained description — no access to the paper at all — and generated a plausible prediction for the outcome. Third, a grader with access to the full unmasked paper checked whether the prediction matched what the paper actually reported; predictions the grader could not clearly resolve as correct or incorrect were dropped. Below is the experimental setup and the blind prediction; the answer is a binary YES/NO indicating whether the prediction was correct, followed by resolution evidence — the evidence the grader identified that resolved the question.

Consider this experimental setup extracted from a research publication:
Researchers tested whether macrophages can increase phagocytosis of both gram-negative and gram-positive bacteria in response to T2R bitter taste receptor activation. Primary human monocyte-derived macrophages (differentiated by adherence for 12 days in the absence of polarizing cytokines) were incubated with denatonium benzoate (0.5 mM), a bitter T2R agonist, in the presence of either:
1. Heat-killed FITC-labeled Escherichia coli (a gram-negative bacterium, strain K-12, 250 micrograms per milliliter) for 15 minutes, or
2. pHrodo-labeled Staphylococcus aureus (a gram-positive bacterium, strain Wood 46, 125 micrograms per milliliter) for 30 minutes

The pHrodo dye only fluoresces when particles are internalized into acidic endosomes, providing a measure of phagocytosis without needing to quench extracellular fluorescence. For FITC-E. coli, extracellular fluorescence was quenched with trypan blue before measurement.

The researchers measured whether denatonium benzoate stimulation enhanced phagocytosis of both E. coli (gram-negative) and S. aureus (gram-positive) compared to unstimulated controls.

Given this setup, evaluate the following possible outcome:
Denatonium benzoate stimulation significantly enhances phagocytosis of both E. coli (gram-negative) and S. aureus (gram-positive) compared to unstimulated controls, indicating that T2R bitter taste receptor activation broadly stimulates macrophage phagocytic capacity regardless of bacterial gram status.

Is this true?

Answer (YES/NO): YES